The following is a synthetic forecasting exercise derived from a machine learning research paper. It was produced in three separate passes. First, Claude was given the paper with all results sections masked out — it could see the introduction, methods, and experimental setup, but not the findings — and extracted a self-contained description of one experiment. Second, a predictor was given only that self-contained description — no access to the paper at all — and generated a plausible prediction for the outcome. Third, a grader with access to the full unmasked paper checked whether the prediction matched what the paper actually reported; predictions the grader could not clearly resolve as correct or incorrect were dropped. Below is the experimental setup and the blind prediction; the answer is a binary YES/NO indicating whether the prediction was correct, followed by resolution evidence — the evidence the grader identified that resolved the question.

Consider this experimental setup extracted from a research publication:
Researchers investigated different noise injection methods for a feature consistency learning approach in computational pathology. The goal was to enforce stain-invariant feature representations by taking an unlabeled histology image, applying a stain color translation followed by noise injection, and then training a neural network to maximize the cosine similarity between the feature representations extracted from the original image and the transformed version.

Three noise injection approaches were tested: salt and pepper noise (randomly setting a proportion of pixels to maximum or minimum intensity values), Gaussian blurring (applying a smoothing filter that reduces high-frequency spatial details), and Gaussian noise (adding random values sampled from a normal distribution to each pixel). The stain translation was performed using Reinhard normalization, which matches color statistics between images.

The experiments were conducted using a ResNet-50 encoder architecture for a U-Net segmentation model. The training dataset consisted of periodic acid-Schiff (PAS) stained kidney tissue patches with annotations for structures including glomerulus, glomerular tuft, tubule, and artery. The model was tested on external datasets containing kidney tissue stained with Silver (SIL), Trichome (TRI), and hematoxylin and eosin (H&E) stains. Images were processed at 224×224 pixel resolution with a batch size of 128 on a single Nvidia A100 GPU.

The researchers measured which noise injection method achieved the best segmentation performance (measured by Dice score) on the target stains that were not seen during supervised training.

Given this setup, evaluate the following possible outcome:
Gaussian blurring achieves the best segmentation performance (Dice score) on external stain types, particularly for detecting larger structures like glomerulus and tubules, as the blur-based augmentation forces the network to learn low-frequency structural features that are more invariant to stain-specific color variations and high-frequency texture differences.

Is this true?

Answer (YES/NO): YES